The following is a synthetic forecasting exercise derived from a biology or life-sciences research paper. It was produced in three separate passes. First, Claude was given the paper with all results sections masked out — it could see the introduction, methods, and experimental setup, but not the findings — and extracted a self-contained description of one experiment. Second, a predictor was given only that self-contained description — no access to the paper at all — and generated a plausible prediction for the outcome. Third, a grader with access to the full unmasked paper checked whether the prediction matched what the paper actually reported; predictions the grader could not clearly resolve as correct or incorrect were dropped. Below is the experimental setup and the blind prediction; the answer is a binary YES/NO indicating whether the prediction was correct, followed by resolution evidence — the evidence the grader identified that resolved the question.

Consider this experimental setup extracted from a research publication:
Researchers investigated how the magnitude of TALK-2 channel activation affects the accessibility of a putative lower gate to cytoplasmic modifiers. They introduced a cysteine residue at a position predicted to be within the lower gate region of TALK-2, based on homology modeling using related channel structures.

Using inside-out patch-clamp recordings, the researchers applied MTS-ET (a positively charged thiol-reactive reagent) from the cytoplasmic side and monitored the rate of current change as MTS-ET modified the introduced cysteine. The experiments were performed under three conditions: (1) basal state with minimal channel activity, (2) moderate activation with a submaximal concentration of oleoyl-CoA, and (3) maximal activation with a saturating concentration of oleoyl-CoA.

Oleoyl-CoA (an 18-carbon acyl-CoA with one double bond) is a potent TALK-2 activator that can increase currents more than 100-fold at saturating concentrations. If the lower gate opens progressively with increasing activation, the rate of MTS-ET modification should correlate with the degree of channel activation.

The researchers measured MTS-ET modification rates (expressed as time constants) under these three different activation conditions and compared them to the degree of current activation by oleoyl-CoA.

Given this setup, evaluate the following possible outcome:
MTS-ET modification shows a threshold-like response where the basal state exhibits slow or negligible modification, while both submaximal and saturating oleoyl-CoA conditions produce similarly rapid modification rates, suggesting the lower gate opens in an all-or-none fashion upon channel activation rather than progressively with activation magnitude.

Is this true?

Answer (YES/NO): NO